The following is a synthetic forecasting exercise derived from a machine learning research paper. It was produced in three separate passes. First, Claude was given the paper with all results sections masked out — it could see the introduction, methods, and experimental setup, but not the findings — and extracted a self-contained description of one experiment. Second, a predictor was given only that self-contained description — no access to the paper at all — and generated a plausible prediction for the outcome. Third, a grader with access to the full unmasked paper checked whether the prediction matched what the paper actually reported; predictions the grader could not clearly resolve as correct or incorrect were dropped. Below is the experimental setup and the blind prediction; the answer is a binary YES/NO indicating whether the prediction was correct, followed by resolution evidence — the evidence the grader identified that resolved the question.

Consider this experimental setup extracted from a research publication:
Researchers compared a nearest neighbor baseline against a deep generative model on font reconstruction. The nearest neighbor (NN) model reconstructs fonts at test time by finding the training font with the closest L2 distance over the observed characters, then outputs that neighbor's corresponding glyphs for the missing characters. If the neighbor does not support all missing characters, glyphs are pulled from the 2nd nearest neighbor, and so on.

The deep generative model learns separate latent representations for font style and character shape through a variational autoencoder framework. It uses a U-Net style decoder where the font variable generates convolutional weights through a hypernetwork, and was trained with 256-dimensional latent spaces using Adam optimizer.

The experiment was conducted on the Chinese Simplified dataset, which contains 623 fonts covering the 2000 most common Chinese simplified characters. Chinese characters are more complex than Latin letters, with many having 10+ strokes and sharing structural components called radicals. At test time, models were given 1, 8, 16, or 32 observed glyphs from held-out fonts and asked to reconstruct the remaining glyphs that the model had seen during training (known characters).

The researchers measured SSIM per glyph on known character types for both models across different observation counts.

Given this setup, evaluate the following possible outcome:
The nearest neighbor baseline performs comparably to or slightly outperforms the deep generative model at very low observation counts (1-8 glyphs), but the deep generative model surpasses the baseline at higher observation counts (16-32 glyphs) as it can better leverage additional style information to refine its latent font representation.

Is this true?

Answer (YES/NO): NO